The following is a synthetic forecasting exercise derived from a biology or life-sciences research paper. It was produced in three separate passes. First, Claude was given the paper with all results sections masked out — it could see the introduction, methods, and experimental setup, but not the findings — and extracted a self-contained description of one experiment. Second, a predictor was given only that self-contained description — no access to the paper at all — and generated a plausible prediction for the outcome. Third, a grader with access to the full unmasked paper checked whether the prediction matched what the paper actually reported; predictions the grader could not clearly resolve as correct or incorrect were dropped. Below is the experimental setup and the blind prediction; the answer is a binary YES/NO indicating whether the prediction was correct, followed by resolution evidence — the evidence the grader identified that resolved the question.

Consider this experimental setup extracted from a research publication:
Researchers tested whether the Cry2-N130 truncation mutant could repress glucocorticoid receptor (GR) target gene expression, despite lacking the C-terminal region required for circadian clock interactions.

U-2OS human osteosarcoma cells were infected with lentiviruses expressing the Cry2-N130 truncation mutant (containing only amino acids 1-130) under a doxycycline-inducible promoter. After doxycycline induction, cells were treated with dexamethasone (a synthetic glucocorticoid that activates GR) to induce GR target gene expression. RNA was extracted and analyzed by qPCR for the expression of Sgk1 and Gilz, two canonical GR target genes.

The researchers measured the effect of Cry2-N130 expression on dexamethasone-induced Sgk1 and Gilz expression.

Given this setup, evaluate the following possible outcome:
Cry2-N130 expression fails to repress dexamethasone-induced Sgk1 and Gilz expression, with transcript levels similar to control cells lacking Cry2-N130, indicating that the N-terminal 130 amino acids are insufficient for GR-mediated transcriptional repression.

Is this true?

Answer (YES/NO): NO